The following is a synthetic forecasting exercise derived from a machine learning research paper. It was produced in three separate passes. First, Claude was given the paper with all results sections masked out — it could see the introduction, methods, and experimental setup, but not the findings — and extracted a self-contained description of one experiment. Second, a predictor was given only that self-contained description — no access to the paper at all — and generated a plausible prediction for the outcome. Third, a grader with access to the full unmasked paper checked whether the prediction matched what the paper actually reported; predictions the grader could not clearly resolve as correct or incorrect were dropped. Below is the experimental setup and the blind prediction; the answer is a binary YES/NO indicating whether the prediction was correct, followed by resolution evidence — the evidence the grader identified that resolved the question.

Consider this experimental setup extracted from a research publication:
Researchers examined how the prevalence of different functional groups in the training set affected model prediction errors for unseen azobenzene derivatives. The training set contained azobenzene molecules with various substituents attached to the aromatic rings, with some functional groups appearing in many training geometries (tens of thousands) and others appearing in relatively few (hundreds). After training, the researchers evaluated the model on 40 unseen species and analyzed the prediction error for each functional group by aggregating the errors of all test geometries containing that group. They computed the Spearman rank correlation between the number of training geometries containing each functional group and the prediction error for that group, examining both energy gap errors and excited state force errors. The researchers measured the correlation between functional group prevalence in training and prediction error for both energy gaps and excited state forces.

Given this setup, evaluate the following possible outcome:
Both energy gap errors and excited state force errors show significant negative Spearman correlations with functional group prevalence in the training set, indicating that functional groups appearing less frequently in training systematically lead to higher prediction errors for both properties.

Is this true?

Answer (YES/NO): NO